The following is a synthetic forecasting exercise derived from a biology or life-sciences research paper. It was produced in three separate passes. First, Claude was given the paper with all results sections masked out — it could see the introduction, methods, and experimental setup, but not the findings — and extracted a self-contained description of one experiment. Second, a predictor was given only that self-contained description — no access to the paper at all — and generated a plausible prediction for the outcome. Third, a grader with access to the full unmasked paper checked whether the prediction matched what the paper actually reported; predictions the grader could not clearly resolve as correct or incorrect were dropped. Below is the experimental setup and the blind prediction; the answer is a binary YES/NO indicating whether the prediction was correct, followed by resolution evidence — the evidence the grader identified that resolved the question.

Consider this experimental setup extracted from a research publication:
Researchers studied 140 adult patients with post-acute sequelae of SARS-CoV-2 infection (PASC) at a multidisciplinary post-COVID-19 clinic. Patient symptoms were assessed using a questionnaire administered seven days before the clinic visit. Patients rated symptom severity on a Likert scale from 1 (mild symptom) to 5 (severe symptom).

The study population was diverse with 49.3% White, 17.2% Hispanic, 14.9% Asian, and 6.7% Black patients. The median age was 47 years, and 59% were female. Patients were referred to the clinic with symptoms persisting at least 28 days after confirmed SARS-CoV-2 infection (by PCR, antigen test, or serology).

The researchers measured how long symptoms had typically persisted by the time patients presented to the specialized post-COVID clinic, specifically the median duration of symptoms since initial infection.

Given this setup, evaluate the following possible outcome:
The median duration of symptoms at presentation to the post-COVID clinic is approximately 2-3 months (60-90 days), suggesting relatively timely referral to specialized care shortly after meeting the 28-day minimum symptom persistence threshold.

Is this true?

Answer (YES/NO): NO